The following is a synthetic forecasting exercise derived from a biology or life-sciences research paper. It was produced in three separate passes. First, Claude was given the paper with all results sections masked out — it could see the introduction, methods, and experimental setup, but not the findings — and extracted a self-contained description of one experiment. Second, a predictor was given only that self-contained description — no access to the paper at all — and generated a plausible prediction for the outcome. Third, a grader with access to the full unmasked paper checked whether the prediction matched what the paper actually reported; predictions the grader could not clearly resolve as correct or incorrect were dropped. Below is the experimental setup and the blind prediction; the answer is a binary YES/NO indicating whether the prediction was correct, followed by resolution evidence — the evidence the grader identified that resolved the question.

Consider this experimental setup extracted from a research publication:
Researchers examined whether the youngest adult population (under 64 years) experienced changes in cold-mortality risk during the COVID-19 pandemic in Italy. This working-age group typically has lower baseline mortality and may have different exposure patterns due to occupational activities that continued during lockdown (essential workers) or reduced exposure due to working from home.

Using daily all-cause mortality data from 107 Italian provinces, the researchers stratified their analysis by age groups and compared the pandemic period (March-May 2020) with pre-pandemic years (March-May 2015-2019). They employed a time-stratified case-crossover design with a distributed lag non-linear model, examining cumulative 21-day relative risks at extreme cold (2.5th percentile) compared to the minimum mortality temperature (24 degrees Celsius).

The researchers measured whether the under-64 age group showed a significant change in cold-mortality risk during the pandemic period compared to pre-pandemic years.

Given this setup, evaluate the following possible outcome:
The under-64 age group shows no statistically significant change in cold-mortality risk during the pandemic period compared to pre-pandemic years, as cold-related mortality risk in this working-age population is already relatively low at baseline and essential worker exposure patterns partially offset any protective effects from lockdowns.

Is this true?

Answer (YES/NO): YES